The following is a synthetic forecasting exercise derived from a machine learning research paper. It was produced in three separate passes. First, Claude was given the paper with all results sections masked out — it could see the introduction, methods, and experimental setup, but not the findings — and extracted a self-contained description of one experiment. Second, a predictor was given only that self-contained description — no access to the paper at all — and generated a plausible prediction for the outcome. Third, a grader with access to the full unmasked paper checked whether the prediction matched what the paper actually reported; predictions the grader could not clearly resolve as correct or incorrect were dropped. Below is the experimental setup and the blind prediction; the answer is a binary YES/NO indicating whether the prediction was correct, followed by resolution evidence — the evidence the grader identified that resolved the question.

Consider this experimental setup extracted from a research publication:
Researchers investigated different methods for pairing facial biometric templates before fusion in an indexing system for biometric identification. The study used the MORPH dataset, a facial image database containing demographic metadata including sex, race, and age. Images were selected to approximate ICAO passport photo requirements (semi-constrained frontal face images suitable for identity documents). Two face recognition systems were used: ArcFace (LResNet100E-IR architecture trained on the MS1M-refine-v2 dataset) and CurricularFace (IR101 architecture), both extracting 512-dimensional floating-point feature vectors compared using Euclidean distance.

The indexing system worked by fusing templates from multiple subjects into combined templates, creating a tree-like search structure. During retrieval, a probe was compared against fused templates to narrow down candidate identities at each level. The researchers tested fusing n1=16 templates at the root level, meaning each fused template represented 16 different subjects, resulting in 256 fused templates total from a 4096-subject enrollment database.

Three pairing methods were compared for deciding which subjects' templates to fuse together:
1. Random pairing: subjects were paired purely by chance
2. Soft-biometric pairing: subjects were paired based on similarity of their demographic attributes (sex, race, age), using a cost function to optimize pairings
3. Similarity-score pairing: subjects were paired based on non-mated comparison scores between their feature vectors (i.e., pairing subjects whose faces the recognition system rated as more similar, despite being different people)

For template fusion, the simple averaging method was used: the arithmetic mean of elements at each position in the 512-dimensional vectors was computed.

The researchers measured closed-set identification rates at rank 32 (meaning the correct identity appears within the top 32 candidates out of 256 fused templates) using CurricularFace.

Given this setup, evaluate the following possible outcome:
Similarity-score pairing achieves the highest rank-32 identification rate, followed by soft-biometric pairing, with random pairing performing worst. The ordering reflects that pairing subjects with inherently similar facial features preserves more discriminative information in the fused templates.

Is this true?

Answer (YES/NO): YES